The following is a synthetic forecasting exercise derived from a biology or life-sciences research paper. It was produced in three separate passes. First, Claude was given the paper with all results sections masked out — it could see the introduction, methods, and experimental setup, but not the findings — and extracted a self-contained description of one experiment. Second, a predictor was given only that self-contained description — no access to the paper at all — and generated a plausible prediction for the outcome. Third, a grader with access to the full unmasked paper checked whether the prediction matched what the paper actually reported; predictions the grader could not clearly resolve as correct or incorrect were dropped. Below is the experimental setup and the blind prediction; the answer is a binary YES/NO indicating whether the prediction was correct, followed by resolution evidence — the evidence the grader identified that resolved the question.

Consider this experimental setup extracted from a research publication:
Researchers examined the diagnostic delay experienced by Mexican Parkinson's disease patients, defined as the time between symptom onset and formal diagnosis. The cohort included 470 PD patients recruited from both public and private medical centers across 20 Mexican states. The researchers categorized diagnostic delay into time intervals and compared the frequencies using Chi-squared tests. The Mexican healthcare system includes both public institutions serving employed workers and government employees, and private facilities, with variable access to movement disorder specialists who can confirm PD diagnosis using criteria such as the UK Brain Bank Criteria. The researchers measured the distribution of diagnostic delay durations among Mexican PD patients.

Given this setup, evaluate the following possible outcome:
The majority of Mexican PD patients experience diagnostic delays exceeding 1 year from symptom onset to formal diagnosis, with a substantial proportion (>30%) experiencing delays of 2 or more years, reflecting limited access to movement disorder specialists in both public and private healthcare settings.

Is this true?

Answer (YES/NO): NO